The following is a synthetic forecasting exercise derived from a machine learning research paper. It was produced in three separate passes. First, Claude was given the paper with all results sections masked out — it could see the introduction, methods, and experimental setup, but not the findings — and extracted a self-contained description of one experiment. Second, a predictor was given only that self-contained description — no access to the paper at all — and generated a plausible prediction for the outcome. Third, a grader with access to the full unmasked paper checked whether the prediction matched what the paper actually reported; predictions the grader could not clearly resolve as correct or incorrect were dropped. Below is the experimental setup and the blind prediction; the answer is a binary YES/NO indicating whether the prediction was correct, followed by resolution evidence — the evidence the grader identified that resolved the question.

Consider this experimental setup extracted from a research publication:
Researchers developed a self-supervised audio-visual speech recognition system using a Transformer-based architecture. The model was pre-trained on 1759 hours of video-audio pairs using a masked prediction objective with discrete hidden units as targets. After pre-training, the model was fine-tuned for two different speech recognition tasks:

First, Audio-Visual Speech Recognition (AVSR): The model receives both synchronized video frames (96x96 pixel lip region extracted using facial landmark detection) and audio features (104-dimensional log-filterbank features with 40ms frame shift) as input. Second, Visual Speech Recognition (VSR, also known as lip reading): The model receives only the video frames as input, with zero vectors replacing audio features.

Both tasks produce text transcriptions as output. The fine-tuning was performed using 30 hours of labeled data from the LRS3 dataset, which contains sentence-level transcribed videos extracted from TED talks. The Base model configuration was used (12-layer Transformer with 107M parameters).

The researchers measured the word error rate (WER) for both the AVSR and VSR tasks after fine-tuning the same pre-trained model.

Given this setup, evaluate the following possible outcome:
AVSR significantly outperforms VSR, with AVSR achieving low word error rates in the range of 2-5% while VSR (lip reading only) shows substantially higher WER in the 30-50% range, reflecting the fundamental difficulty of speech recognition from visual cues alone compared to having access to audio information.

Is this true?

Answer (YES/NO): YES